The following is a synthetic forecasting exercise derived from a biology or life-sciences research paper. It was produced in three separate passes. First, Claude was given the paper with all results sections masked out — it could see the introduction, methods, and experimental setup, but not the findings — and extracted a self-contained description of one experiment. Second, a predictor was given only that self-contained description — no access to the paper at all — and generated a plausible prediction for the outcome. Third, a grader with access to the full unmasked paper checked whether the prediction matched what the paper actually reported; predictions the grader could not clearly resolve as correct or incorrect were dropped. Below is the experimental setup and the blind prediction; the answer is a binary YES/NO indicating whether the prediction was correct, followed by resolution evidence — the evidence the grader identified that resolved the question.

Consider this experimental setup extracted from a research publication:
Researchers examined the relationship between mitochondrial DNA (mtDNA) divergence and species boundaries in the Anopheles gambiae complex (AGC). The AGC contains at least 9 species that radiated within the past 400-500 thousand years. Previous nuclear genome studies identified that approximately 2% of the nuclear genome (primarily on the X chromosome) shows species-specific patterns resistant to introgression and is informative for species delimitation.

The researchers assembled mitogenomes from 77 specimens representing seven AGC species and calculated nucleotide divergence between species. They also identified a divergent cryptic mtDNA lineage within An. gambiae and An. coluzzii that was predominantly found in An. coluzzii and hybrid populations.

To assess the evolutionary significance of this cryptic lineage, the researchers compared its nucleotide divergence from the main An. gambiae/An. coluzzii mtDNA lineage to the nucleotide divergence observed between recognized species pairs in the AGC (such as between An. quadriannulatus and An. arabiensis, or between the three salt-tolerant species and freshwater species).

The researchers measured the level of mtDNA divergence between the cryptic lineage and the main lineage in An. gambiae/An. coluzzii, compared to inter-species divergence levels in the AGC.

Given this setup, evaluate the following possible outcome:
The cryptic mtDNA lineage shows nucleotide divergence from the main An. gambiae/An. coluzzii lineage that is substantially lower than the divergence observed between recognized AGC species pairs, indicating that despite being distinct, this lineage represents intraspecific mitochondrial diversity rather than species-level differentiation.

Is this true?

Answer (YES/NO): NO